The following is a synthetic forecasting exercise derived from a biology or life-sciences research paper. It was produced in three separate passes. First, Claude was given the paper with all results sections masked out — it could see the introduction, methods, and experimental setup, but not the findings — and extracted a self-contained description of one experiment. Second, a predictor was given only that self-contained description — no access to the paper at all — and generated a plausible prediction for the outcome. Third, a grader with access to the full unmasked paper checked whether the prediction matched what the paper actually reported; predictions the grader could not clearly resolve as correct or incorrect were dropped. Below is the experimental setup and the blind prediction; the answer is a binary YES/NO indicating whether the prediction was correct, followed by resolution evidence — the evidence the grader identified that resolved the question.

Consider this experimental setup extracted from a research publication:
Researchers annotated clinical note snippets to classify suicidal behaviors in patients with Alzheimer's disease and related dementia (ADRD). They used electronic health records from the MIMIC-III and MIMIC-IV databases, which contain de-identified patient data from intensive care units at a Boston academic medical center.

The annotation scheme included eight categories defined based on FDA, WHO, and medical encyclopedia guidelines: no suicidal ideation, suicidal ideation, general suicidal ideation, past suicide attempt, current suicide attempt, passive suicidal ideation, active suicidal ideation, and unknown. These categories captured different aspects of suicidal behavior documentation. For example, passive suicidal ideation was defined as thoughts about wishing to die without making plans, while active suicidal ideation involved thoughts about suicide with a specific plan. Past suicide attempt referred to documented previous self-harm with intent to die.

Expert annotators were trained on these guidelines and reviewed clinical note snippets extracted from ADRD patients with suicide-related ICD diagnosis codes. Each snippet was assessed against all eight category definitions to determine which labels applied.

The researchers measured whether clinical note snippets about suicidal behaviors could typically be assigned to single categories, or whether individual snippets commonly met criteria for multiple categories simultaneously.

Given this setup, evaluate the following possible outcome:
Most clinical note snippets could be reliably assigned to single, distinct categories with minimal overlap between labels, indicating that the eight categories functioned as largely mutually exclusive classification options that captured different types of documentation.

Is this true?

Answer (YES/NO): NO